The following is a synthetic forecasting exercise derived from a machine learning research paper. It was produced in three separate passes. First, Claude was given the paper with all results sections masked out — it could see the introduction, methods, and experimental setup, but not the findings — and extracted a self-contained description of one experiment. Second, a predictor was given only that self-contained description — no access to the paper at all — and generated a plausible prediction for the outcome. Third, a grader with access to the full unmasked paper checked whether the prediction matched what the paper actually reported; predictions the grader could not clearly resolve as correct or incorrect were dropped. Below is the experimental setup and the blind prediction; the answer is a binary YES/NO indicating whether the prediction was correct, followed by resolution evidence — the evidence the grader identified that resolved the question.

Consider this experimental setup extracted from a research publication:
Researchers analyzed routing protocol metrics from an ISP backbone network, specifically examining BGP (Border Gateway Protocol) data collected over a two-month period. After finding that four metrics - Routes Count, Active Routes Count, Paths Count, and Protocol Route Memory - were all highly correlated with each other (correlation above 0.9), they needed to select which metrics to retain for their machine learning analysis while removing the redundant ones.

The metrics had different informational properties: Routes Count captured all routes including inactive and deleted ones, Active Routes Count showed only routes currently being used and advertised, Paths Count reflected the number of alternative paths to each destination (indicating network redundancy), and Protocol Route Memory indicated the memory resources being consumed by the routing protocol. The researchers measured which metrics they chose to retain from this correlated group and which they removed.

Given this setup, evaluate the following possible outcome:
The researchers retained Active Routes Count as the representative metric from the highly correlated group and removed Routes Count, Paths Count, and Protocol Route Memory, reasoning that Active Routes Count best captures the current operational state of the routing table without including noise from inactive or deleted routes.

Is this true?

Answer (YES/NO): NO